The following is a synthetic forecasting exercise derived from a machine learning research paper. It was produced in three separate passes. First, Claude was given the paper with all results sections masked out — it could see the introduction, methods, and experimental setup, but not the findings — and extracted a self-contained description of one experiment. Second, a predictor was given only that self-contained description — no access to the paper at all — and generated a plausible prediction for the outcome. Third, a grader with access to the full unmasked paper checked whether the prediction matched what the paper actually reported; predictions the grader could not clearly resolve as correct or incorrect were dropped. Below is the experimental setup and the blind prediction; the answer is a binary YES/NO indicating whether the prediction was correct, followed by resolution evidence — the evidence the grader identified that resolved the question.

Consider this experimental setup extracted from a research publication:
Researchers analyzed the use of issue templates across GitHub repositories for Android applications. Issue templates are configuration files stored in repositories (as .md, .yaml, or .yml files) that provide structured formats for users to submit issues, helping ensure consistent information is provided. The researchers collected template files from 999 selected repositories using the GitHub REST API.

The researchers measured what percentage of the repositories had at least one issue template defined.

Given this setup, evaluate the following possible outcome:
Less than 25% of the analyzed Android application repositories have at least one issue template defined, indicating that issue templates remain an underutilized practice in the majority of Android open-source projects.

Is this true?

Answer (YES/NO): NO